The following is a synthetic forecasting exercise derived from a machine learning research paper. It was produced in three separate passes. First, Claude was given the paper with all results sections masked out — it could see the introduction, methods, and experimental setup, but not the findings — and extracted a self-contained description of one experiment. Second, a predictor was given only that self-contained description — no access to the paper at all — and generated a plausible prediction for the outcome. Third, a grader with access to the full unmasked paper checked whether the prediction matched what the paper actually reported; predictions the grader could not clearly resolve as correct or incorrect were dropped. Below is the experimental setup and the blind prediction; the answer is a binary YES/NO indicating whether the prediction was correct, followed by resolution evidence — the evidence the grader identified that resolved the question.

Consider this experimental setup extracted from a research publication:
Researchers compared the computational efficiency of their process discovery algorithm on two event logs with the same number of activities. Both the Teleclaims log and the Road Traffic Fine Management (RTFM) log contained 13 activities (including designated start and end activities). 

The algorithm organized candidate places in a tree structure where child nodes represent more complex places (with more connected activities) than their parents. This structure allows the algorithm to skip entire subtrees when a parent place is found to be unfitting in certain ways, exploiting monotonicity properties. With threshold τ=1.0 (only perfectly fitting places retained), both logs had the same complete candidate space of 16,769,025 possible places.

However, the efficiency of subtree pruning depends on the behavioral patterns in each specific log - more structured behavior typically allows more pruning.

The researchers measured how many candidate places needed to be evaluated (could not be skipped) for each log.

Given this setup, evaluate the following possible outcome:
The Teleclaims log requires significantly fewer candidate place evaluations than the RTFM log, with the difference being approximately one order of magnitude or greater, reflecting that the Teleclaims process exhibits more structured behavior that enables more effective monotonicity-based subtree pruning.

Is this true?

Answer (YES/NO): NO